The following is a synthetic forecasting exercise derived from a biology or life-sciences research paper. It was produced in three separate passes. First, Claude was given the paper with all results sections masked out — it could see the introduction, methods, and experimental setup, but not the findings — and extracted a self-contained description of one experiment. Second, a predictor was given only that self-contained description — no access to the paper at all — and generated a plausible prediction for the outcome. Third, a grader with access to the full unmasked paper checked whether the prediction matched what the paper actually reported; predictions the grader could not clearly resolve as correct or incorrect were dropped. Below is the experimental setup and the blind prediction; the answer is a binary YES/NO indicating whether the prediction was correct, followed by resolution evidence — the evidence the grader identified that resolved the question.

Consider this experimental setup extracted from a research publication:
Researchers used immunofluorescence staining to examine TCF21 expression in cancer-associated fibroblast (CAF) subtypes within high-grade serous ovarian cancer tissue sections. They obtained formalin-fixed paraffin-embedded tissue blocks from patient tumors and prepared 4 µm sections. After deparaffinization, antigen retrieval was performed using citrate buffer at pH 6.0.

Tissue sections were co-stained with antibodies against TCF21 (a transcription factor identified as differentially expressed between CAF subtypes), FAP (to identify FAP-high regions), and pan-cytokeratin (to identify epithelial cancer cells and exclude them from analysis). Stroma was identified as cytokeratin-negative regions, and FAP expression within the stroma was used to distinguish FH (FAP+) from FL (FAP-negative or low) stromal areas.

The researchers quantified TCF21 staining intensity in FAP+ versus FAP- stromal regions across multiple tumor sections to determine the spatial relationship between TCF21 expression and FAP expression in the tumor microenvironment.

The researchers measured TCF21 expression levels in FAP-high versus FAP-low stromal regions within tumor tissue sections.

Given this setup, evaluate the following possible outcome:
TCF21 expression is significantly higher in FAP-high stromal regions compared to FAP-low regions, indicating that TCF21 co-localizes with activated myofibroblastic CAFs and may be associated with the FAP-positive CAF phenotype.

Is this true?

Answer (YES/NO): NO